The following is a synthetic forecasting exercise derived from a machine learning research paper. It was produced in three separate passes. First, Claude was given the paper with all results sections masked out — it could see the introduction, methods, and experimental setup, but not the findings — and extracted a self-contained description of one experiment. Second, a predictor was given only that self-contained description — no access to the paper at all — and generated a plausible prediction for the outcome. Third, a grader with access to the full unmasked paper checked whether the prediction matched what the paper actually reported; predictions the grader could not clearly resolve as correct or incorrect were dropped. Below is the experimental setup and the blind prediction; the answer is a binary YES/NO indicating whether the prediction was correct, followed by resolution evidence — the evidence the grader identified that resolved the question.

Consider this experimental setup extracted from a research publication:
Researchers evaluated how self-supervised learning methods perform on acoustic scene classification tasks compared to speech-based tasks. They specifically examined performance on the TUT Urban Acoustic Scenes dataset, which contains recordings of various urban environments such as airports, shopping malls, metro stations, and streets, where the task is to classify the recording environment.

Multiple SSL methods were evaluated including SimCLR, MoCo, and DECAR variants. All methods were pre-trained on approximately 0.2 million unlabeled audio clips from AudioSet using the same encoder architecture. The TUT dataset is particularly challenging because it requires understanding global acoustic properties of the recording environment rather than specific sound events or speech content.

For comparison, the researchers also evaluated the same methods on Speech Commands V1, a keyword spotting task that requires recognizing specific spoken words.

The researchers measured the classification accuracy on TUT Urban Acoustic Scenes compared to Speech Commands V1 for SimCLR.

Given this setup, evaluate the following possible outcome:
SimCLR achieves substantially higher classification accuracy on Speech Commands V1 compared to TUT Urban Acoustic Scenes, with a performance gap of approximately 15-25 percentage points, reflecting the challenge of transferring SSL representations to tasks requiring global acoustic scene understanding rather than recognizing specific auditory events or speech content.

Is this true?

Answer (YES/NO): YES